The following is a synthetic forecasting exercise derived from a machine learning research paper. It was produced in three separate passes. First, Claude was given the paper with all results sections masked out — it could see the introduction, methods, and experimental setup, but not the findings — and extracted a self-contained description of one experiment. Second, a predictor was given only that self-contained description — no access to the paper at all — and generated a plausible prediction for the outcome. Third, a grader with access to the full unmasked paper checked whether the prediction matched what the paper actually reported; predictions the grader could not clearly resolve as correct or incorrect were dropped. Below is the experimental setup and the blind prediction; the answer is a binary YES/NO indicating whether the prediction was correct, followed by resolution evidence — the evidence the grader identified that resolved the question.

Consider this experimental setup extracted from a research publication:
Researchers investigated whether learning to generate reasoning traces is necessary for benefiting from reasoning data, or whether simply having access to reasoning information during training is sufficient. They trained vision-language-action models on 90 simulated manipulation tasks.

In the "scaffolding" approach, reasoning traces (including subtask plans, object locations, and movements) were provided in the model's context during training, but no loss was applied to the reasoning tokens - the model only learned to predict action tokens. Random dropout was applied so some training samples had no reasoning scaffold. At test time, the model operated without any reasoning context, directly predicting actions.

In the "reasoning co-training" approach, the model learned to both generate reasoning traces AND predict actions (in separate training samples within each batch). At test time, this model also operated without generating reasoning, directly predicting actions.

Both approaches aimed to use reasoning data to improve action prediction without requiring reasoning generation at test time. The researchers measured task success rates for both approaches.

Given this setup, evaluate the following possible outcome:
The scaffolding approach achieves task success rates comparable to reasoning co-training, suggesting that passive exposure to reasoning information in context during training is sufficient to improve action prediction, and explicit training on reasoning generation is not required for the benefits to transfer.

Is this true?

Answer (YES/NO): YES